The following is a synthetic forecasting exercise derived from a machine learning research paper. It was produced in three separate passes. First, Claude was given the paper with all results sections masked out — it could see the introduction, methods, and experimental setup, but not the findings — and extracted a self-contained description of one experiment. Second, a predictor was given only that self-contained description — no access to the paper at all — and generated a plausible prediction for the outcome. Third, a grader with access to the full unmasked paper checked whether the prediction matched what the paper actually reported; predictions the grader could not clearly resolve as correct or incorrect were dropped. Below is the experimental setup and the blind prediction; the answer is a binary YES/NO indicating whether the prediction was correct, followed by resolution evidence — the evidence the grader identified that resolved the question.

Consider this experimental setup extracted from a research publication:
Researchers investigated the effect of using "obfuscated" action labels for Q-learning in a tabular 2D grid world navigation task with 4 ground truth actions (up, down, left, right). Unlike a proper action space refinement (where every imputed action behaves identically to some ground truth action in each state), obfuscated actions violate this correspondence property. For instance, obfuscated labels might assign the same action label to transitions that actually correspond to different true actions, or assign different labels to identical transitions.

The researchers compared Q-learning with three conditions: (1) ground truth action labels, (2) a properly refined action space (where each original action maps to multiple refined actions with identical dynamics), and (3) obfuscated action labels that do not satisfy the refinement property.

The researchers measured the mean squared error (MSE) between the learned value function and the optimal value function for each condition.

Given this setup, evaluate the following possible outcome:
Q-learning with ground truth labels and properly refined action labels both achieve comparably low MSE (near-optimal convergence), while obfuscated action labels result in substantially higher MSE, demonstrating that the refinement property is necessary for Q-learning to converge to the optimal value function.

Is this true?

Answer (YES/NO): YES